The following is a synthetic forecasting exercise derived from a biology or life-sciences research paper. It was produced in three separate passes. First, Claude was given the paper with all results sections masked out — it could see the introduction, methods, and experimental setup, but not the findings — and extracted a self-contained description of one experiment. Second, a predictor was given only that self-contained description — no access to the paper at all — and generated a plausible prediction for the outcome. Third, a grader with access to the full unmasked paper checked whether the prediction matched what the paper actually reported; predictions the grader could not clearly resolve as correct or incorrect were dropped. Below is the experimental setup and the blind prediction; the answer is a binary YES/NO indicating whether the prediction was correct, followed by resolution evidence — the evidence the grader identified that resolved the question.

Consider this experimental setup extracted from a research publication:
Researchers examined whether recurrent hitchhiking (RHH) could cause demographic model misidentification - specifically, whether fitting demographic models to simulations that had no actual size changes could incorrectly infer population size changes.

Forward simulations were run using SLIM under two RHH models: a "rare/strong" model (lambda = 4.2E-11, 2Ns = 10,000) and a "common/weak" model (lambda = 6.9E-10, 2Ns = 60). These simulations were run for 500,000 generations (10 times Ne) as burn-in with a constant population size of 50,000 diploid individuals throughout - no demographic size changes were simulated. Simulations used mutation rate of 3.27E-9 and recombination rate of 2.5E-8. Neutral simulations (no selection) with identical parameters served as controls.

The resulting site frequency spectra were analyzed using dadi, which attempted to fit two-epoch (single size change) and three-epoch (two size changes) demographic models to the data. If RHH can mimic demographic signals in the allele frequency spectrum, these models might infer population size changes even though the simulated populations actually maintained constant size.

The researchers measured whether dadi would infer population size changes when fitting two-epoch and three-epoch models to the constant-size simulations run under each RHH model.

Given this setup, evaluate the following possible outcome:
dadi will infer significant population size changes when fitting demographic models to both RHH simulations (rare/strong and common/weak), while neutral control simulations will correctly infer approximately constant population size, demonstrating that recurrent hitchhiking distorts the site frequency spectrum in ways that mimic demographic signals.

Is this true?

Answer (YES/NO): NO